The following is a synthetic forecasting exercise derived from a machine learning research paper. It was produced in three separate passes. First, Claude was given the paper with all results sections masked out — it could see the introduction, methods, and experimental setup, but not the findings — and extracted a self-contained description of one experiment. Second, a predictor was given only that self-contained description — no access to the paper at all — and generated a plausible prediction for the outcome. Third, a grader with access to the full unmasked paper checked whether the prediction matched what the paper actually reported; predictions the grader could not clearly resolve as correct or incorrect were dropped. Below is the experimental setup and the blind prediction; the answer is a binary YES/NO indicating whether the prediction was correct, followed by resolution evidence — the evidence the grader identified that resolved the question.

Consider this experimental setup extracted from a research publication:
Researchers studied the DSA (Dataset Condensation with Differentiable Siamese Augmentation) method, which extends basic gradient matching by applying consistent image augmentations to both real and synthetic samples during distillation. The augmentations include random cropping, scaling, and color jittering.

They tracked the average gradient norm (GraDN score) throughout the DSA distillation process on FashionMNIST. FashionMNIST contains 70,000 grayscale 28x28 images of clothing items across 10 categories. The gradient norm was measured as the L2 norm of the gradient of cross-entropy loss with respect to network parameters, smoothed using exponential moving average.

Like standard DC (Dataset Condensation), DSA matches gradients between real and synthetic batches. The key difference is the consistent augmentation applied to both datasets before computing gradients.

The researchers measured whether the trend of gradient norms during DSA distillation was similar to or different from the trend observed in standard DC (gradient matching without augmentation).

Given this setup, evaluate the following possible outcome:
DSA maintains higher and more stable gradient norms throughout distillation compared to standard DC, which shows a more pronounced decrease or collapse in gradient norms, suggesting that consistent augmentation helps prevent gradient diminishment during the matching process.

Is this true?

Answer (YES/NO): NO